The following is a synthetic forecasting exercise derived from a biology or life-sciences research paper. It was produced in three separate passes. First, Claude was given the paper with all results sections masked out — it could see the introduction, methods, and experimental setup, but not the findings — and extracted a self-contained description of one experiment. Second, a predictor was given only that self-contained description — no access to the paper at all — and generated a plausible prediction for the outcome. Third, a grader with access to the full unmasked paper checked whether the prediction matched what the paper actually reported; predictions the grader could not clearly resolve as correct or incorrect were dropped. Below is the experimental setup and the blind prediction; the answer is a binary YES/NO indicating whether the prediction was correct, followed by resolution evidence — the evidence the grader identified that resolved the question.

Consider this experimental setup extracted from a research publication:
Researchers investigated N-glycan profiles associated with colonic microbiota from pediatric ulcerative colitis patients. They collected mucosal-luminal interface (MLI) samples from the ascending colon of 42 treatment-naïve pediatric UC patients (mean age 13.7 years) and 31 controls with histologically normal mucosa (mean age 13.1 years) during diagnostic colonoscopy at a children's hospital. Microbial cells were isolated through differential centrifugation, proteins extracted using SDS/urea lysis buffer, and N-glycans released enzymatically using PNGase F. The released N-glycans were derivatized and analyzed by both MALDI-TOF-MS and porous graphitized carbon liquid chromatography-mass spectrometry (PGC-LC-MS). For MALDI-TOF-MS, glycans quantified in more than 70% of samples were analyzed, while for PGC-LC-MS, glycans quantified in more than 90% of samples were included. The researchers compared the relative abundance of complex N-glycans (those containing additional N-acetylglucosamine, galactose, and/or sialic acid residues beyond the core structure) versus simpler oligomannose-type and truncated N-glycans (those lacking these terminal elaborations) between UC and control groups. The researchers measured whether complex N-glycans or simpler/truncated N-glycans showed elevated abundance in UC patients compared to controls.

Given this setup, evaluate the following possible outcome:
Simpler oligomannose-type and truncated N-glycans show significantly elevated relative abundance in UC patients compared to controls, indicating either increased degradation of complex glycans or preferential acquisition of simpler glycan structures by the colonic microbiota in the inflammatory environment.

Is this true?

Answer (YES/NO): YES